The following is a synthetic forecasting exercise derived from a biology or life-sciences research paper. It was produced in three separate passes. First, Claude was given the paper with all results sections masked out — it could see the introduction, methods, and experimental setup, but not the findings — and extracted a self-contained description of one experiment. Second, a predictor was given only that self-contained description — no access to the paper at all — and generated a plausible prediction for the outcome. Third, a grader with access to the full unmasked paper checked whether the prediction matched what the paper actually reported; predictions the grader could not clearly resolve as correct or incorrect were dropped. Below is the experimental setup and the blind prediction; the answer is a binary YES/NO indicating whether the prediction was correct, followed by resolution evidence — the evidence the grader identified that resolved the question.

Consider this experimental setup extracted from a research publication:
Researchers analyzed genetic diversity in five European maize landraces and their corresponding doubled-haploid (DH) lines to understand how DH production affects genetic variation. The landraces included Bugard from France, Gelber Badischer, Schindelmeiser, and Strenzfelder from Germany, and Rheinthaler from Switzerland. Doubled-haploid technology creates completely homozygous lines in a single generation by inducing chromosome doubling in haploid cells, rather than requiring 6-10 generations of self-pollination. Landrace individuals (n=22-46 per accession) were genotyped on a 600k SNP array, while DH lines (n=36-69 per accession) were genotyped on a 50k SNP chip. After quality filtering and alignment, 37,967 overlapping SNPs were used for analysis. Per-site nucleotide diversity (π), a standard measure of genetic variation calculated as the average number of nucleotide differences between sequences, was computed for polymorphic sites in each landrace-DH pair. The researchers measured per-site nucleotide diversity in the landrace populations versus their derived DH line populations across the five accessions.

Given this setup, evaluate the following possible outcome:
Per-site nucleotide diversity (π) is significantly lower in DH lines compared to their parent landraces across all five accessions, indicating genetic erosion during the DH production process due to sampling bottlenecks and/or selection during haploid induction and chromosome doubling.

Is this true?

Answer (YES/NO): NO